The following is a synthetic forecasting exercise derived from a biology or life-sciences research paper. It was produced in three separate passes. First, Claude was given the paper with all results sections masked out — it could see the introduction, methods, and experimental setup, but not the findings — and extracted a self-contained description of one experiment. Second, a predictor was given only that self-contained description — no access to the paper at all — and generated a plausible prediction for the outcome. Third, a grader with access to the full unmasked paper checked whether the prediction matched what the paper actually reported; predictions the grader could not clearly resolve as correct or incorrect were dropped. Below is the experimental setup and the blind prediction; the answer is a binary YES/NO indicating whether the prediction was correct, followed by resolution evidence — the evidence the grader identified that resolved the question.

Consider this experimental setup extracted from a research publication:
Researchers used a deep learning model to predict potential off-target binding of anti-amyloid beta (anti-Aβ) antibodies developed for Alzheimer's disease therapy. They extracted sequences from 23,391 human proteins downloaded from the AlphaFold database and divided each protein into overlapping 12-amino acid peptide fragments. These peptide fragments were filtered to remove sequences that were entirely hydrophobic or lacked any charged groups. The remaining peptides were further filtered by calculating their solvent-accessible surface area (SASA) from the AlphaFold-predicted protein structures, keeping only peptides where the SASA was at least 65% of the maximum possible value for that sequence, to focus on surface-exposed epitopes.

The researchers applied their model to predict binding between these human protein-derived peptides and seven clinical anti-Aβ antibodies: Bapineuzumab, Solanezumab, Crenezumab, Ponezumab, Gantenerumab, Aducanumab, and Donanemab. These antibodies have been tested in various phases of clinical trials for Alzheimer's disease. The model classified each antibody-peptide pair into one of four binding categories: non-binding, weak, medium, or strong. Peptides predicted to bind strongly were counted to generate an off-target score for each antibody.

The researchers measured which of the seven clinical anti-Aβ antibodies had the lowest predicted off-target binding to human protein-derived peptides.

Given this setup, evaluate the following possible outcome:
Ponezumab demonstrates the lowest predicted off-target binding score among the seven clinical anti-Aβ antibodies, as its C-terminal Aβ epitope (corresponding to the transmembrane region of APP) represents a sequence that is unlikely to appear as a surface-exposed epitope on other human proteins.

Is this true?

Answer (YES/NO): NO